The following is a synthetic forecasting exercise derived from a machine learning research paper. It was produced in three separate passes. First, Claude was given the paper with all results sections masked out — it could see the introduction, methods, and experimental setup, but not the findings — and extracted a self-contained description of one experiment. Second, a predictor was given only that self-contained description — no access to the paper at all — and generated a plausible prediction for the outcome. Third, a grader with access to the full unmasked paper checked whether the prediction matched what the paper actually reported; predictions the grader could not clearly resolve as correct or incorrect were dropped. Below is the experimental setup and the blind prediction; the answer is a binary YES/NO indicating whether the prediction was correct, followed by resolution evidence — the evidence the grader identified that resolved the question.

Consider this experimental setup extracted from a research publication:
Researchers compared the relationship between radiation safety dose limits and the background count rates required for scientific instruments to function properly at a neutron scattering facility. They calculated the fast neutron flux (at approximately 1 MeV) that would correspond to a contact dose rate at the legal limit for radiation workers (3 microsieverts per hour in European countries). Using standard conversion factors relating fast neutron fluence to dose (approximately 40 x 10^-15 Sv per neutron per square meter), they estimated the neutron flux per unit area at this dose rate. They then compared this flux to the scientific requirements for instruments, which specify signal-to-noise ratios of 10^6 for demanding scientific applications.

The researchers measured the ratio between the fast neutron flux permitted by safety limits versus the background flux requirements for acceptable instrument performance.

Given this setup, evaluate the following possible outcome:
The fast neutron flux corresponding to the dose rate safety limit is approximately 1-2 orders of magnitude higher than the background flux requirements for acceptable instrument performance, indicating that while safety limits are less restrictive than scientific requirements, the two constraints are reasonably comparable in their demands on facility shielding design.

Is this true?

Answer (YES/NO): NO